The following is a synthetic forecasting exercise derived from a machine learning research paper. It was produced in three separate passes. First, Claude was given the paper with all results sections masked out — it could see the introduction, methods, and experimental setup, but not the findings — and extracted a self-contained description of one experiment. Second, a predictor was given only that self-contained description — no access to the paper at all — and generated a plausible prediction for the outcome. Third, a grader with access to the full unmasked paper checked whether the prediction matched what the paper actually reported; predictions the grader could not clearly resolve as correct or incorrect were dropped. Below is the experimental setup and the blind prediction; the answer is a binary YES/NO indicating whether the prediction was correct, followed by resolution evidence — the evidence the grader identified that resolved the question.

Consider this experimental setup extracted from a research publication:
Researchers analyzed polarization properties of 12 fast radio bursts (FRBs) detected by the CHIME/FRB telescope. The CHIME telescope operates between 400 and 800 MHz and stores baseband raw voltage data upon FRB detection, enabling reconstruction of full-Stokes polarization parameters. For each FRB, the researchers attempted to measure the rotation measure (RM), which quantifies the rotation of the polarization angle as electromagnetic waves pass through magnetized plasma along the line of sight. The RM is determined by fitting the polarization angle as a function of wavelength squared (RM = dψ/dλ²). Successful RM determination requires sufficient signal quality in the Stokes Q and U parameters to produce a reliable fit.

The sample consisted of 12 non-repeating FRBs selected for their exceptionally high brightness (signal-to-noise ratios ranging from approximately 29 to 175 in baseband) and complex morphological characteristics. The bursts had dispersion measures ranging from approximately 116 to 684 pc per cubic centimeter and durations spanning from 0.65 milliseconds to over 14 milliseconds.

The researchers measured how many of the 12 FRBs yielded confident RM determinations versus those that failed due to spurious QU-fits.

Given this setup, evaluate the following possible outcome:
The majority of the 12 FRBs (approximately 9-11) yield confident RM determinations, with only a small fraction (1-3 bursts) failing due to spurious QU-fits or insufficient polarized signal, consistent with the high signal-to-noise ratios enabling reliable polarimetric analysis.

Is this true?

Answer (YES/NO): NO